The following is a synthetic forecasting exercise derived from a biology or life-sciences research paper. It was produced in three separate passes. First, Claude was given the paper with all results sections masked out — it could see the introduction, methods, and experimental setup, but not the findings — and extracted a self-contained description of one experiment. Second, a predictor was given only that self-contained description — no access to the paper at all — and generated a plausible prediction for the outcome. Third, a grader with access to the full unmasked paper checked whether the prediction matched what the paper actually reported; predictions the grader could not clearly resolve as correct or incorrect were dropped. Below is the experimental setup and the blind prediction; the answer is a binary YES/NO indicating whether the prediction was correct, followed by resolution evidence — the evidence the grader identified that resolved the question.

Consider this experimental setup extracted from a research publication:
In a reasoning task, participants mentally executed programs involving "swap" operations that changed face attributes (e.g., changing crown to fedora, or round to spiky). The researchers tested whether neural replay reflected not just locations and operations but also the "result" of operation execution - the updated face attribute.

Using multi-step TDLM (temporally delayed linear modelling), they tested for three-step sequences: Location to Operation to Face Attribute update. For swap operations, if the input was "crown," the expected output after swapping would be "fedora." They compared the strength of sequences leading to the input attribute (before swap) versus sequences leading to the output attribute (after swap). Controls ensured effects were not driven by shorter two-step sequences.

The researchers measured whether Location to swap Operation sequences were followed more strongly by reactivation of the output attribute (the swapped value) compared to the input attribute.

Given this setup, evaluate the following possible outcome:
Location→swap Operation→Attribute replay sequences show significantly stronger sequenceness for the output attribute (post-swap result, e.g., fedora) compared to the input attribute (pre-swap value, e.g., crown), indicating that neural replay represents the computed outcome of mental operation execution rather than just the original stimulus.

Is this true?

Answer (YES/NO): YES